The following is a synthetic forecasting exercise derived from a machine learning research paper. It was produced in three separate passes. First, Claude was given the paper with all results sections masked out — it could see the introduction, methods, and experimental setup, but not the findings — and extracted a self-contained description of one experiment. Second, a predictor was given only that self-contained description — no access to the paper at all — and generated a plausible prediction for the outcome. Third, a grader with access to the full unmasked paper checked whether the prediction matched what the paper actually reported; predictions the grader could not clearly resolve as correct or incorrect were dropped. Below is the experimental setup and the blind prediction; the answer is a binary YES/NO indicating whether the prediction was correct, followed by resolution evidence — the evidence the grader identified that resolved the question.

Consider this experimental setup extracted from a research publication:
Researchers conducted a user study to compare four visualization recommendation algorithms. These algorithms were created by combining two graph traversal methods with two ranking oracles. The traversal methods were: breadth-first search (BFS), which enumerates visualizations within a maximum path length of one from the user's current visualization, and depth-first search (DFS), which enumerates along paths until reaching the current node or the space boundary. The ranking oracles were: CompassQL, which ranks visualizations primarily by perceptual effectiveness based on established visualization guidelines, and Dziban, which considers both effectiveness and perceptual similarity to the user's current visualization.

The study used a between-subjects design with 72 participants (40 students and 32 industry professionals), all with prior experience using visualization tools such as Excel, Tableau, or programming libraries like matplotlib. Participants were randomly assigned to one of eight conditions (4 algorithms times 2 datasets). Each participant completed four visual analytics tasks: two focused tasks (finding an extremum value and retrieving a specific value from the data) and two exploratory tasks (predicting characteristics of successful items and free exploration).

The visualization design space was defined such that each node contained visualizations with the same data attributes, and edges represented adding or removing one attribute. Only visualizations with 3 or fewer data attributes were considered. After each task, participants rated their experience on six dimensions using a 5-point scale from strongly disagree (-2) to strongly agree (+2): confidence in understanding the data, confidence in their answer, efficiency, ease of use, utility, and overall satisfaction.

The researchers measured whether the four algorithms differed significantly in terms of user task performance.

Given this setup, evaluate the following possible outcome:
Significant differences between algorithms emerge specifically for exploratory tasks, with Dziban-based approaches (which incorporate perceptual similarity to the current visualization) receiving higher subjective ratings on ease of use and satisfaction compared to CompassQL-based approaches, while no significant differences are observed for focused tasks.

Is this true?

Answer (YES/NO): NO